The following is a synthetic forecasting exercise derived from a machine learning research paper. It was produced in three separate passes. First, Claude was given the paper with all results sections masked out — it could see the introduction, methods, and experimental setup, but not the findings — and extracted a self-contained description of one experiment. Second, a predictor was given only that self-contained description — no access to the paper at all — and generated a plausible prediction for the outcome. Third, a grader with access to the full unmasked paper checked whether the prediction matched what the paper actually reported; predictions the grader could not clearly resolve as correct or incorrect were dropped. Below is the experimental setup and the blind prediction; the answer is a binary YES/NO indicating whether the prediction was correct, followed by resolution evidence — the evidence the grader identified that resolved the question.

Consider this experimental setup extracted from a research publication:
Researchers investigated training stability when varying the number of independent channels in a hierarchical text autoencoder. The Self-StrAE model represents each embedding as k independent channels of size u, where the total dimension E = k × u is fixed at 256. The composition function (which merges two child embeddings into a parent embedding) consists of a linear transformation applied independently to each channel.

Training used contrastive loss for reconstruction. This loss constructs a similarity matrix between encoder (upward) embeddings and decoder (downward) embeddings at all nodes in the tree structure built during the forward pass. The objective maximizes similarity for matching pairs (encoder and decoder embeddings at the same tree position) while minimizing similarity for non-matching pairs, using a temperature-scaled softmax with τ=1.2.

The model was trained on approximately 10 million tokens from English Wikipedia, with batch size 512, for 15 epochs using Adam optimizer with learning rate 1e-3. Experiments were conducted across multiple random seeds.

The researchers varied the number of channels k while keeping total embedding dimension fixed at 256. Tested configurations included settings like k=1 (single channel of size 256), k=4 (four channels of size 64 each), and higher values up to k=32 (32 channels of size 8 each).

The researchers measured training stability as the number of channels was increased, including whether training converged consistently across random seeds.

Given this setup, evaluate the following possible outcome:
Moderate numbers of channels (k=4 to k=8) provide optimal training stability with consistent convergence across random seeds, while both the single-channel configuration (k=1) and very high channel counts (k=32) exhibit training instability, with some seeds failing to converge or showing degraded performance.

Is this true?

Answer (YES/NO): NO